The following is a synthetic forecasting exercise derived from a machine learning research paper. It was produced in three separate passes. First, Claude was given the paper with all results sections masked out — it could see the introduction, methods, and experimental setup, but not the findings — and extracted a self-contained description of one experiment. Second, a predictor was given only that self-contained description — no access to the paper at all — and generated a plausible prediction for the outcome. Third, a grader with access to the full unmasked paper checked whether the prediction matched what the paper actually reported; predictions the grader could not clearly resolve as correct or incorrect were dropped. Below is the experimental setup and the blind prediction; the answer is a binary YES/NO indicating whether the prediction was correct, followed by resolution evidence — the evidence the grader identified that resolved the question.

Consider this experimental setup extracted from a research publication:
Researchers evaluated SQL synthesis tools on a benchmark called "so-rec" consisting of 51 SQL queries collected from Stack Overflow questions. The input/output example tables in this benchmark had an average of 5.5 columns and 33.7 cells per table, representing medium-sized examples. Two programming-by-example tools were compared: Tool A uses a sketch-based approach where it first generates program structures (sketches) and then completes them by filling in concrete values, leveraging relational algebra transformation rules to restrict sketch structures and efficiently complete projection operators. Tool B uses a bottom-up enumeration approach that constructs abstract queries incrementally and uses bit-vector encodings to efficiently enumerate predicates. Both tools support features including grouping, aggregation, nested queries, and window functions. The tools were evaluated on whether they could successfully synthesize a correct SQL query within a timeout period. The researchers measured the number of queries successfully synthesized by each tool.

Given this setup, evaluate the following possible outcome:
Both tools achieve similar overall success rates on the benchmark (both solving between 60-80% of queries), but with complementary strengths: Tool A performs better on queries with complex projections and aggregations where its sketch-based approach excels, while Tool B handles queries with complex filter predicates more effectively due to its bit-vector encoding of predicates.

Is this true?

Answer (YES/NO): NO